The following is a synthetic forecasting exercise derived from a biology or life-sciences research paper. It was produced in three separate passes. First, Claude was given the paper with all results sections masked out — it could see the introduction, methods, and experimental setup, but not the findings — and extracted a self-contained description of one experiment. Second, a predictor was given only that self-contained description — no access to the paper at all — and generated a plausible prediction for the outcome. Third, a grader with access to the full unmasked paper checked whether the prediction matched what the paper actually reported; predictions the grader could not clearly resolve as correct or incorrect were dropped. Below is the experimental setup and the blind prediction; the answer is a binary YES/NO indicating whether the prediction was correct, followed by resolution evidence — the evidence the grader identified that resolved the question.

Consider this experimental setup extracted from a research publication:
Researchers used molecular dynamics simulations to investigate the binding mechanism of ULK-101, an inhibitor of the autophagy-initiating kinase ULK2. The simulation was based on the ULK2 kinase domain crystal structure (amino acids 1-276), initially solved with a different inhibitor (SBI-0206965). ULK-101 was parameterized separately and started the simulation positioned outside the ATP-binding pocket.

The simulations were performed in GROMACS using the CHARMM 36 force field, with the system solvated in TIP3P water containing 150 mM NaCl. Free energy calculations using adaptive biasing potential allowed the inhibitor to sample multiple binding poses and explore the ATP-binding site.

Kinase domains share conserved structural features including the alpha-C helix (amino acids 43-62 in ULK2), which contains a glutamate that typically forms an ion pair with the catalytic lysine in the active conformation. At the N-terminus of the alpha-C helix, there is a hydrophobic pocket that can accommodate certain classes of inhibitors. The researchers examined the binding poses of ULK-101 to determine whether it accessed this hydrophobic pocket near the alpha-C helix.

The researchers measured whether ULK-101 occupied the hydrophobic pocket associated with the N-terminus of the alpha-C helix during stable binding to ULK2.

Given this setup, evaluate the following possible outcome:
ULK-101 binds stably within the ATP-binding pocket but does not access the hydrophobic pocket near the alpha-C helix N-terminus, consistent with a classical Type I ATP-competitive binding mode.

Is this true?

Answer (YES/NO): NO